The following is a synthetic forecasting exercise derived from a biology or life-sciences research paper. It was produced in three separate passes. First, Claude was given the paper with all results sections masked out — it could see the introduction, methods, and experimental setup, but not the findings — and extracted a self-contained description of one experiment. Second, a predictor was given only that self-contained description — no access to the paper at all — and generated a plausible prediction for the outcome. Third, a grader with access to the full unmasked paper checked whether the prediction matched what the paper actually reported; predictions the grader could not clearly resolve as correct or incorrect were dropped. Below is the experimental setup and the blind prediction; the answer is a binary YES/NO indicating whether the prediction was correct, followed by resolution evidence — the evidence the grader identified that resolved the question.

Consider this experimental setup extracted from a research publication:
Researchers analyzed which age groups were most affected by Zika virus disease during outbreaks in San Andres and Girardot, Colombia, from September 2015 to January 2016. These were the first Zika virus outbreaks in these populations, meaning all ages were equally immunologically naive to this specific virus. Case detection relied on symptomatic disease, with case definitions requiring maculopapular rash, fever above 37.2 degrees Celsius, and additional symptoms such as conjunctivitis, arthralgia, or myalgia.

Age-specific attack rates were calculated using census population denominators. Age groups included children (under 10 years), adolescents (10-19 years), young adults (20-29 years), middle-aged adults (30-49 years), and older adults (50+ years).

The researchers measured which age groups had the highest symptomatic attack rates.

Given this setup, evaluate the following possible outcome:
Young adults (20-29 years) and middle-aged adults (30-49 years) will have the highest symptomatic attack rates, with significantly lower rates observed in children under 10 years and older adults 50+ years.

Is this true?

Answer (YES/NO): YES